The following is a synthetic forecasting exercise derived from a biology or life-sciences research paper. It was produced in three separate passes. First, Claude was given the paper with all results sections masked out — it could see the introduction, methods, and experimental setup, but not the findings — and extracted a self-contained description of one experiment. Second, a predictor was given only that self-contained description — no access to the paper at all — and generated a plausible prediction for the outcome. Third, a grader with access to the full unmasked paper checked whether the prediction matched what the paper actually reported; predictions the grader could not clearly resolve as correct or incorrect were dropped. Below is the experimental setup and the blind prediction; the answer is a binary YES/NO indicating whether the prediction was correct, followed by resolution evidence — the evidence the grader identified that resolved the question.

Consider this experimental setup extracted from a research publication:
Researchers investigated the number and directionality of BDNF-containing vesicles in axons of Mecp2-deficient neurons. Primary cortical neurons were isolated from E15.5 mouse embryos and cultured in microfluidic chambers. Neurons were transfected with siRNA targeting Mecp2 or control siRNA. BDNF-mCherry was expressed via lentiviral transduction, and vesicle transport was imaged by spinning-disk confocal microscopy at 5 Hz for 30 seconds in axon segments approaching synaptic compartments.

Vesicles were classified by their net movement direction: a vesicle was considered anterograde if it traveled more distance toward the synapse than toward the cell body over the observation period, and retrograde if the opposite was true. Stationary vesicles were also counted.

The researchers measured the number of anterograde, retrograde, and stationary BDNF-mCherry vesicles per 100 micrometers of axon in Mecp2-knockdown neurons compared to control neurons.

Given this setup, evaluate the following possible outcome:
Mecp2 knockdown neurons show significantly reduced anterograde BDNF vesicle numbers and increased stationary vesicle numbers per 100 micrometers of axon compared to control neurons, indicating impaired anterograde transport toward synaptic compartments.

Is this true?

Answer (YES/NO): NO